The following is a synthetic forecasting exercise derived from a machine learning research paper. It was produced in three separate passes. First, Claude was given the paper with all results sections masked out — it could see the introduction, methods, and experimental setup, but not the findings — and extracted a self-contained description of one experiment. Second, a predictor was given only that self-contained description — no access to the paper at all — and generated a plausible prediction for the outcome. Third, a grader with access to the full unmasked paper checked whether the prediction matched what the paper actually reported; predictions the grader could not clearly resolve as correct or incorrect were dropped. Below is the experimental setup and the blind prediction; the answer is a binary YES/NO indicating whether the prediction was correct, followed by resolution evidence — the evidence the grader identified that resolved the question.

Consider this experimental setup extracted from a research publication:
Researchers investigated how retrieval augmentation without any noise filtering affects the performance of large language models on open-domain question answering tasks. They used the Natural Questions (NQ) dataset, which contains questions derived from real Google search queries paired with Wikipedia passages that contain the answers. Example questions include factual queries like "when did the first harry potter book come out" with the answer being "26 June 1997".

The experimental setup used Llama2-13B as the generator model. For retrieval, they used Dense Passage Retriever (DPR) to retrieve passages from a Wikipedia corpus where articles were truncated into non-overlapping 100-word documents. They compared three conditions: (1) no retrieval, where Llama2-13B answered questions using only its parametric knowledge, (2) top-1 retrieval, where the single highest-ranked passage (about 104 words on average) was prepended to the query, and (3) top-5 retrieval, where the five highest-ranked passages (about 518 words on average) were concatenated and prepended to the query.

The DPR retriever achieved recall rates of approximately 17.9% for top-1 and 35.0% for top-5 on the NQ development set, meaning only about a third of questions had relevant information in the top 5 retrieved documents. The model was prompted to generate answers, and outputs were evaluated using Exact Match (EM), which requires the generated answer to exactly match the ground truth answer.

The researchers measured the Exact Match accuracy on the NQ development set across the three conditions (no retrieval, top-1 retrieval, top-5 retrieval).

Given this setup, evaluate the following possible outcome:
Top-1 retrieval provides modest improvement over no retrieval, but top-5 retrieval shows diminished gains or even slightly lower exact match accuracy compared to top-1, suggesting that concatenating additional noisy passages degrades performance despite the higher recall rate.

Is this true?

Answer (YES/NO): NO